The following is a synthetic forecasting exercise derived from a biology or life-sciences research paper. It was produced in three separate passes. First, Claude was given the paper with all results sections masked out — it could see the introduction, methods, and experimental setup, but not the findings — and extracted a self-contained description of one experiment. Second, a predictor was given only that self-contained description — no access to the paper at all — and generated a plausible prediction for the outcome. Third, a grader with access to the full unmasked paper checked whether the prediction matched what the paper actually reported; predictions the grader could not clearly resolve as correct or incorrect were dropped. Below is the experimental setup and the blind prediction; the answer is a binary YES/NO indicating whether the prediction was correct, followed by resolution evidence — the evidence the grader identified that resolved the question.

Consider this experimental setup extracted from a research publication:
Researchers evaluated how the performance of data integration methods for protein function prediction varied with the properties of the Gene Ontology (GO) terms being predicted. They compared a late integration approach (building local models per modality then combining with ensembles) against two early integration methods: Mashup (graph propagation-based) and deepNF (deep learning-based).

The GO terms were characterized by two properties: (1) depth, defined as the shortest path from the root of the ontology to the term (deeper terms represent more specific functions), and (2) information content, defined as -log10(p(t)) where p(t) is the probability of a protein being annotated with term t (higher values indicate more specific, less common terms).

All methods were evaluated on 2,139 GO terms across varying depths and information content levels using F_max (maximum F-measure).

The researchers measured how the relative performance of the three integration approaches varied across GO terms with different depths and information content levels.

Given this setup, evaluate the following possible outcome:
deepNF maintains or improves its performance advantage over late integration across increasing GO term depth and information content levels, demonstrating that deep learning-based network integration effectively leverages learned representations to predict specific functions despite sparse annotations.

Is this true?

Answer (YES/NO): NO